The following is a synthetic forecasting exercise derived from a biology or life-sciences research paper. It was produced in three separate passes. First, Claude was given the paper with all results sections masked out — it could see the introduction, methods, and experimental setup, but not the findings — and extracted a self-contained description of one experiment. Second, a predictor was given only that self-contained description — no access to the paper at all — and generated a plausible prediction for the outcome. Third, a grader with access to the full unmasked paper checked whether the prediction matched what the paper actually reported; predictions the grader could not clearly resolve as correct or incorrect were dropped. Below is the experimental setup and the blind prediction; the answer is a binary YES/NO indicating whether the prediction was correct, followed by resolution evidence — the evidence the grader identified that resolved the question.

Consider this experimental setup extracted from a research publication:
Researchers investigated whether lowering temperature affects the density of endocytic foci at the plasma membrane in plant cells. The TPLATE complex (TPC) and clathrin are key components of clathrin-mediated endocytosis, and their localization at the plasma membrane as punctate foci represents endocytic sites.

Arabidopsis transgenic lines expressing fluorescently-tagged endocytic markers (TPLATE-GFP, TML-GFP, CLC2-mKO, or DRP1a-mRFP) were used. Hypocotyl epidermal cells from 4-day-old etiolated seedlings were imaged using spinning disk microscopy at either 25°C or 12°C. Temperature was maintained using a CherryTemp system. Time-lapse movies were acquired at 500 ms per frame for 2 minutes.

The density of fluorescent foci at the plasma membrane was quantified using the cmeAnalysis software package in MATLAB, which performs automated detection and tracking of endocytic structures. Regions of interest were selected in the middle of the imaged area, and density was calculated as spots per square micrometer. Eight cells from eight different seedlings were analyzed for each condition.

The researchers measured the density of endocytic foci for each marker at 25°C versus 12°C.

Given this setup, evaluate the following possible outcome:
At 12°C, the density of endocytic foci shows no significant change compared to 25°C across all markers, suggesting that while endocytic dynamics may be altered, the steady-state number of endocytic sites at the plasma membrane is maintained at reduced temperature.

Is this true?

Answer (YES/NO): YES